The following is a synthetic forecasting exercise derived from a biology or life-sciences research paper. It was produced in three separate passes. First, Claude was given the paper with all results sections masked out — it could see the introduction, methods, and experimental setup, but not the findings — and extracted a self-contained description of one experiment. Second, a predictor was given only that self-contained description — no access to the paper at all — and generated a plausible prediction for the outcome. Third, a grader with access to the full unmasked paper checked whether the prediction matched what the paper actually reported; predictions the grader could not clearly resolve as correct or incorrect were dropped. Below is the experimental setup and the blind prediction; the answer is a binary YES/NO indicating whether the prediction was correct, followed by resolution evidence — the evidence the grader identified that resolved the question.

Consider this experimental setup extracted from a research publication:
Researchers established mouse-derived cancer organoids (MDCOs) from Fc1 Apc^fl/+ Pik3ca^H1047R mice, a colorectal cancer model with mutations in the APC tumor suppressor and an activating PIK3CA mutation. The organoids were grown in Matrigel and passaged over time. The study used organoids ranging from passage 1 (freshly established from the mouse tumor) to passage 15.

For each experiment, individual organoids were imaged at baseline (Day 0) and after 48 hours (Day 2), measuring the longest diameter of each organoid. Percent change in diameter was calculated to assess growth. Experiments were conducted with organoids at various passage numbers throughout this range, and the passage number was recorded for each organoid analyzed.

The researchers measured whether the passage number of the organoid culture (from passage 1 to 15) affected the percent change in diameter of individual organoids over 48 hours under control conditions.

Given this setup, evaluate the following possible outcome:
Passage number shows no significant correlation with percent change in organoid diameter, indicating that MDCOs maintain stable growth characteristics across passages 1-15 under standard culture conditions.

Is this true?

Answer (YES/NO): YES